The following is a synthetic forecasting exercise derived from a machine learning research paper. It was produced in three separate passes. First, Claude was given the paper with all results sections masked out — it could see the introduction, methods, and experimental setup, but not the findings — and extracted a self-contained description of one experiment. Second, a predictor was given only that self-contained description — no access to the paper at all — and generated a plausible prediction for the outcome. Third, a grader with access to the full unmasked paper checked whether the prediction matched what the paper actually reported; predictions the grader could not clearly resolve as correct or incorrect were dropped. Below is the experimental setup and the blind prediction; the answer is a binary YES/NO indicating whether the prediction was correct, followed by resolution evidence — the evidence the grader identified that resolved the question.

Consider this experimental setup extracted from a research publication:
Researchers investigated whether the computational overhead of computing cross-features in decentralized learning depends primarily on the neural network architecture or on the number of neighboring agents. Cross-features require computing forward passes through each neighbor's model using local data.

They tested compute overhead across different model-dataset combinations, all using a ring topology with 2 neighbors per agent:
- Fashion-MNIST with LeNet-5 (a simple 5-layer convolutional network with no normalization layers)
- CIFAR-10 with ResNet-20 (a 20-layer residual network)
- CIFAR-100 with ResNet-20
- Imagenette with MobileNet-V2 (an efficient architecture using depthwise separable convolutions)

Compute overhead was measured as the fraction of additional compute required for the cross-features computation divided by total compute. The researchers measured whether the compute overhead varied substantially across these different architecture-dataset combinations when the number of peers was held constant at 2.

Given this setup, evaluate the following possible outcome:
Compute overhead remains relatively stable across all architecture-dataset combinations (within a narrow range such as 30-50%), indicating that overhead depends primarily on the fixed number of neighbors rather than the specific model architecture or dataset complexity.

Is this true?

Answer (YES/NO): YES